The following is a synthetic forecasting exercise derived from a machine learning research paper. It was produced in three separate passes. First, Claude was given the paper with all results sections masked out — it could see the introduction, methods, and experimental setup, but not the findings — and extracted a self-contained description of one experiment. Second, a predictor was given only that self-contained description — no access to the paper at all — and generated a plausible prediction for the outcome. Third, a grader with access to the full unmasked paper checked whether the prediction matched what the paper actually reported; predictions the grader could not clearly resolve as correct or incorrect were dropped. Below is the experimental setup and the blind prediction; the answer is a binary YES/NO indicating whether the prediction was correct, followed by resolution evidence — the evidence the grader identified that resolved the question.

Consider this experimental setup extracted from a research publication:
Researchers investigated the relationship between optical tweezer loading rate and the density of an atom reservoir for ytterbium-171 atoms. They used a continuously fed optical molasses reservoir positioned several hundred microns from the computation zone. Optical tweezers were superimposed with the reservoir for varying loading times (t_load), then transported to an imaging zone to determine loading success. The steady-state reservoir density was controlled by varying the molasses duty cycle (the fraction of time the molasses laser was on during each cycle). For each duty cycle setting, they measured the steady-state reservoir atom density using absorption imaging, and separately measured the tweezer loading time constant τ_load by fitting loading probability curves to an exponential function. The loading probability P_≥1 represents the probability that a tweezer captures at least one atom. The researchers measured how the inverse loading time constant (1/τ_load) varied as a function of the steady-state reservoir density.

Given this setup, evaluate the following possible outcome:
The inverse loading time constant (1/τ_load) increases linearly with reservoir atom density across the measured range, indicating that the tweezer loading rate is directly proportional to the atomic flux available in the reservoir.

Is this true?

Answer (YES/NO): YES